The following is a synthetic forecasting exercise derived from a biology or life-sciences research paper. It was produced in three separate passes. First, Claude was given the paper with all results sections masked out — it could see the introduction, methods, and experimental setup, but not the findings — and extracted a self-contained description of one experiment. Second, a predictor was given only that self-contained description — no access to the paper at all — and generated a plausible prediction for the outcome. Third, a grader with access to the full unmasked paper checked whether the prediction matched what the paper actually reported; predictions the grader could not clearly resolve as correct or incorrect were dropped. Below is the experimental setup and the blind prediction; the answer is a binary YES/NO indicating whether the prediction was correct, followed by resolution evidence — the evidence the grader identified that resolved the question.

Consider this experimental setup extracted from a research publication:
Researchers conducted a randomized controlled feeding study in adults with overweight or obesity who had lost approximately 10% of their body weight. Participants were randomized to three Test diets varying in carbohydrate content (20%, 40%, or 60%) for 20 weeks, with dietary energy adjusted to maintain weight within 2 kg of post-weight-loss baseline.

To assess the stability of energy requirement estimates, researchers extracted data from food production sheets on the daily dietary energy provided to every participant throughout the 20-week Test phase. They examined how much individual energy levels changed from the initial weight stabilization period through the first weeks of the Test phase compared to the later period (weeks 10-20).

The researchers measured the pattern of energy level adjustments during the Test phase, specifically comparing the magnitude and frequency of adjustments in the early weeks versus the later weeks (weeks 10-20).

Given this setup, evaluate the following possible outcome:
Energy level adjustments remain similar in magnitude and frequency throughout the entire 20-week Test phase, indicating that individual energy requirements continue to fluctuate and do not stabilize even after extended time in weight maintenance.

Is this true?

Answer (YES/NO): NO